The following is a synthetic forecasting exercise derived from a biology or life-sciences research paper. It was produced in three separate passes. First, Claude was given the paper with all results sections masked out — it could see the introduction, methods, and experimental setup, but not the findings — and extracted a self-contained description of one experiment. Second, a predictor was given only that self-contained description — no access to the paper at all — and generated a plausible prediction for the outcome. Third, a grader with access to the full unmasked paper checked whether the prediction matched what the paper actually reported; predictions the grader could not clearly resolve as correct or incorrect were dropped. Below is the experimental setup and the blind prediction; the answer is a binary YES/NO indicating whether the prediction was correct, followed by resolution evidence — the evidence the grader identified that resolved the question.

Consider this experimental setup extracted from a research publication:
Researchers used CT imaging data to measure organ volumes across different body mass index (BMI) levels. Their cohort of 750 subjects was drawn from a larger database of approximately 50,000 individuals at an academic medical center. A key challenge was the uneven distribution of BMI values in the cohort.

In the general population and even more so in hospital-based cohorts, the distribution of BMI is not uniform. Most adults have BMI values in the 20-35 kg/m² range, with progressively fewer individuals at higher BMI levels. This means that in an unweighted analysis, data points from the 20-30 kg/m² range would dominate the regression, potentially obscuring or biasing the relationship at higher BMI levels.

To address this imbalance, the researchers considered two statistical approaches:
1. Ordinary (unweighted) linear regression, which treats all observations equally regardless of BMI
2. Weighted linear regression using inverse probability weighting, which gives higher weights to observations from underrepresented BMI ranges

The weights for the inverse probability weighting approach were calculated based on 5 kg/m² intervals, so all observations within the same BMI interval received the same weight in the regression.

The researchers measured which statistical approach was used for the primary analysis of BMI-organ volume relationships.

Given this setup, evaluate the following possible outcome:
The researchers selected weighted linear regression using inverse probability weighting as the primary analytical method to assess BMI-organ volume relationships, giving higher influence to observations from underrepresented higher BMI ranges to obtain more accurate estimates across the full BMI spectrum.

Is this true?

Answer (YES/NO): YES